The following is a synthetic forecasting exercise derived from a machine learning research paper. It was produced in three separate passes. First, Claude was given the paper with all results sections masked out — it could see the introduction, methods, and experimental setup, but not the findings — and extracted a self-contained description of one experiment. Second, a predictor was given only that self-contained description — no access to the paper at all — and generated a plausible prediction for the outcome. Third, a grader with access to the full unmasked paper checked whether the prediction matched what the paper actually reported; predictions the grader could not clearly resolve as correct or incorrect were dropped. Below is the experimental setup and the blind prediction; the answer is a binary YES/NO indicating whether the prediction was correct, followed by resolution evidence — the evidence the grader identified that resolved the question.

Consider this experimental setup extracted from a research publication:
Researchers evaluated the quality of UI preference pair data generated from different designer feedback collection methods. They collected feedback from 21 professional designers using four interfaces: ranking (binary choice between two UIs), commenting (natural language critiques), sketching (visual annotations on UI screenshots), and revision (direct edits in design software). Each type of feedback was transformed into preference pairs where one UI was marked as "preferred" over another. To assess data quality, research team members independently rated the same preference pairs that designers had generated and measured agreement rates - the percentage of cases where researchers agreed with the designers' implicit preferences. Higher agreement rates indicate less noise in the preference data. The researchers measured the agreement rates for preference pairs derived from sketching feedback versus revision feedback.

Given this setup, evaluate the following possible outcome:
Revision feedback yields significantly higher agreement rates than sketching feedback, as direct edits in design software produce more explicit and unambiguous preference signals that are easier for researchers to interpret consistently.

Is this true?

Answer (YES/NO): YES